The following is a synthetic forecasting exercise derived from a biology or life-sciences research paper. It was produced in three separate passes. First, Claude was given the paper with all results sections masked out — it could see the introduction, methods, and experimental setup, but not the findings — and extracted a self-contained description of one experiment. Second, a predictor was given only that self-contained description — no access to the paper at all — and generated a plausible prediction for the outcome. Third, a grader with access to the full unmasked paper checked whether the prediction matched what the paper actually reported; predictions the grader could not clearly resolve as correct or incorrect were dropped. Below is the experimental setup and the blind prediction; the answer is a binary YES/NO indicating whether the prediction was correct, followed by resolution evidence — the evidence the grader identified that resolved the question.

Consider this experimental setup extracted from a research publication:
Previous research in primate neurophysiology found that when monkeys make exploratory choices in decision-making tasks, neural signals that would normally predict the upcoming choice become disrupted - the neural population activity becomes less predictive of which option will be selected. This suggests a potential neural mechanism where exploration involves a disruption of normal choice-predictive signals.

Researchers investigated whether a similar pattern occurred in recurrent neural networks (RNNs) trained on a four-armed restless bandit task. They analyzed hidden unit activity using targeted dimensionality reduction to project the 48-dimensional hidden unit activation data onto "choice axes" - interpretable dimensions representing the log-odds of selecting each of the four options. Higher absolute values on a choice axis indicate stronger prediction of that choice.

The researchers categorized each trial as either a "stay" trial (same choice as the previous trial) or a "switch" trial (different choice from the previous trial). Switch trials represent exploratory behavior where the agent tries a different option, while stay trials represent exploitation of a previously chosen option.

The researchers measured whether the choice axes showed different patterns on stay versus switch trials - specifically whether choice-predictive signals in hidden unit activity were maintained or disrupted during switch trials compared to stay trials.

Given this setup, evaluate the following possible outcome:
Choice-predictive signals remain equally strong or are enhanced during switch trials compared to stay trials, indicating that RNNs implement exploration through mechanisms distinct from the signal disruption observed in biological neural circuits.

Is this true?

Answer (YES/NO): NO